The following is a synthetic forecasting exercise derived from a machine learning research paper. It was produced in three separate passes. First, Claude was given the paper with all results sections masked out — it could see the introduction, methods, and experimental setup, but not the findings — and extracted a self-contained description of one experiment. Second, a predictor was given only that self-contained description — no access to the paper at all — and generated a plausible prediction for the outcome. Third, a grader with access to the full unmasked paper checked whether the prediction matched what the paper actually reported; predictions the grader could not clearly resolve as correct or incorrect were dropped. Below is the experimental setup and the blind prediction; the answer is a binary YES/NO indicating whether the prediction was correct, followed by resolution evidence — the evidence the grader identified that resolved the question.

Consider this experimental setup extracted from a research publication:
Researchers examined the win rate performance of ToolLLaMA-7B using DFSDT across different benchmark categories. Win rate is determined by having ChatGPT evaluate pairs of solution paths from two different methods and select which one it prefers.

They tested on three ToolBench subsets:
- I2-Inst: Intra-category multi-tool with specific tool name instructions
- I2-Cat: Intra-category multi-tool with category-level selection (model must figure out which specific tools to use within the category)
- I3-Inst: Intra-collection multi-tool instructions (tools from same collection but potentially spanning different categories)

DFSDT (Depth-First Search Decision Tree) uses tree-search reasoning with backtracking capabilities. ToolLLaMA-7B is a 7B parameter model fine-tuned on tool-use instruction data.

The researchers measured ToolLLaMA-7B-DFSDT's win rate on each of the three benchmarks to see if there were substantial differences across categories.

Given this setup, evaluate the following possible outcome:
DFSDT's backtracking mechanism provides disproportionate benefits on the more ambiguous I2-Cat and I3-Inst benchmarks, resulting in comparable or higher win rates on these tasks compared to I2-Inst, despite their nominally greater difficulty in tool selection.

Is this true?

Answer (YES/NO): NO